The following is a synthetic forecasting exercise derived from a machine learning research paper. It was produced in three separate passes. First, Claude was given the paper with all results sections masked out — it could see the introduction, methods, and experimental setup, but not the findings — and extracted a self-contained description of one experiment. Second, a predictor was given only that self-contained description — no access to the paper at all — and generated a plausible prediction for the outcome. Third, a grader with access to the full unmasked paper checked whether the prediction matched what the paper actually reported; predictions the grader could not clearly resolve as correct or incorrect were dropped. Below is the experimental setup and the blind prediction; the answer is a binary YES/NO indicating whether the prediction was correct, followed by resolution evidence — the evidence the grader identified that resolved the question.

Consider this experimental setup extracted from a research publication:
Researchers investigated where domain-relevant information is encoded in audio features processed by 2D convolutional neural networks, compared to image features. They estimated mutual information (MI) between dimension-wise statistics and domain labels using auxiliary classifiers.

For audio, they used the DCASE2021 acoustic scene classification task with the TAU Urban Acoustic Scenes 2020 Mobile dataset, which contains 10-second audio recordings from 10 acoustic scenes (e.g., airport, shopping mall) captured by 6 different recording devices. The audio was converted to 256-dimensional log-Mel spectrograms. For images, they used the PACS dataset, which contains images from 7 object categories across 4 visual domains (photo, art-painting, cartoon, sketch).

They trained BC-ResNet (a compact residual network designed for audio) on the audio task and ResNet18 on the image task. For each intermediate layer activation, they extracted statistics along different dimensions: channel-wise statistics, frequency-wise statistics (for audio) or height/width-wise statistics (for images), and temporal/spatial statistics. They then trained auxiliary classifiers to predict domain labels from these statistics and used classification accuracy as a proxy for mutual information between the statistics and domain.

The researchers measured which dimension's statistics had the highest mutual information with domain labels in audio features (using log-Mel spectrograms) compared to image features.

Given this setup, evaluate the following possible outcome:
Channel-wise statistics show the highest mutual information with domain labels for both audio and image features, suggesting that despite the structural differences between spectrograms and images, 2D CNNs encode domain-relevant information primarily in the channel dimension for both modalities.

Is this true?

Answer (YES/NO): NO